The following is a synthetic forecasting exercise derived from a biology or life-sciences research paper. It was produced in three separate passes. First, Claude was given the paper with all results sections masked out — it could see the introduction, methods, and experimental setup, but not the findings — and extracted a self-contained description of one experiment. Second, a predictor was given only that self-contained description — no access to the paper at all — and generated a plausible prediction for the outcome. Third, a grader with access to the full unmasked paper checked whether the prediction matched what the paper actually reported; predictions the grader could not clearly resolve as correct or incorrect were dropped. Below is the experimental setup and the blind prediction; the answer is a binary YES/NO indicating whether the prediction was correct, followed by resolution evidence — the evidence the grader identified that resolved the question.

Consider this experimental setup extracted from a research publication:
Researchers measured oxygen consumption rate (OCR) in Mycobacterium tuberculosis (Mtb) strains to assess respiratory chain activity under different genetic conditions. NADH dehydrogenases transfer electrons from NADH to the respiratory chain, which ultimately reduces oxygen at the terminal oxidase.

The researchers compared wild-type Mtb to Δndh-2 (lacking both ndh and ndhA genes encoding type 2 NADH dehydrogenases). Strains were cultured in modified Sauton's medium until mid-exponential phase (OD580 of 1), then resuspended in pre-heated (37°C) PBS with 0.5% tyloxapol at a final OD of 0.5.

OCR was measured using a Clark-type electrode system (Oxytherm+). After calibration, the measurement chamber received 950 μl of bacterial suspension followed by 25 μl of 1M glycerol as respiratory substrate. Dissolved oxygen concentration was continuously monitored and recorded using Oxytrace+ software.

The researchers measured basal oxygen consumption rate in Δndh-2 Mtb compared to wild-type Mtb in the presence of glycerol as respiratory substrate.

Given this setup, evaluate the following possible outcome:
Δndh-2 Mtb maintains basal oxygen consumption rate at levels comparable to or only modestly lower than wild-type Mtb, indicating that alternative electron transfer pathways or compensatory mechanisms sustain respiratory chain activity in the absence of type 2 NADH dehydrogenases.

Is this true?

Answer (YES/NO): YES